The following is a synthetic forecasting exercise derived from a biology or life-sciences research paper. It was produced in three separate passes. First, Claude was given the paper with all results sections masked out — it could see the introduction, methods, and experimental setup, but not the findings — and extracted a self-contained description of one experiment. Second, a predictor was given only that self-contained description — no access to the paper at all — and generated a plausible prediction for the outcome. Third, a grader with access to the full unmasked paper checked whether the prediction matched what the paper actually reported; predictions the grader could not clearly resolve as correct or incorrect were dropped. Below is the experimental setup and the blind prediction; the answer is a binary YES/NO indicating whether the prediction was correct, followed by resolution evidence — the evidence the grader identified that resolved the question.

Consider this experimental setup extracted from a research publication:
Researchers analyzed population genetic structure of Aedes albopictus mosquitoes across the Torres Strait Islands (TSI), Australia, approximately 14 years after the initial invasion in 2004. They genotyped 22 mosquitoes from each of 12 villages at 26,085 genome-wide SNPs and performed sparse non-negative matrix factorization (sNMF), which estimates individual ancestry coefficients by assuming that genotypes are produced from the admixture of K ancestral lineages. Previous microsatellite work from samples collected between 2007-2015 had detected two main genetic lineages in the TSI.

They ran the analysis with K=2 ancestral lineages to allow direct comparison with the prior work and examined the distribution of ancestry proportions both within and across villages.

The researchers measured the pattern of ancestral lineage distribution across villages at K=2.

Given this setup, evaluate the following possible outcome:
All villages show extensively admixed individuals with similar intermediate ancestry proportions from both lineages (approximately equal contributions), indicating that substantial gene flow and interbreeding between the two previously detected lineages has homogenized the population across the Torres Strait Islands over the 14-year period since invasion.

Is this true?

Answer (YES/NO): NO